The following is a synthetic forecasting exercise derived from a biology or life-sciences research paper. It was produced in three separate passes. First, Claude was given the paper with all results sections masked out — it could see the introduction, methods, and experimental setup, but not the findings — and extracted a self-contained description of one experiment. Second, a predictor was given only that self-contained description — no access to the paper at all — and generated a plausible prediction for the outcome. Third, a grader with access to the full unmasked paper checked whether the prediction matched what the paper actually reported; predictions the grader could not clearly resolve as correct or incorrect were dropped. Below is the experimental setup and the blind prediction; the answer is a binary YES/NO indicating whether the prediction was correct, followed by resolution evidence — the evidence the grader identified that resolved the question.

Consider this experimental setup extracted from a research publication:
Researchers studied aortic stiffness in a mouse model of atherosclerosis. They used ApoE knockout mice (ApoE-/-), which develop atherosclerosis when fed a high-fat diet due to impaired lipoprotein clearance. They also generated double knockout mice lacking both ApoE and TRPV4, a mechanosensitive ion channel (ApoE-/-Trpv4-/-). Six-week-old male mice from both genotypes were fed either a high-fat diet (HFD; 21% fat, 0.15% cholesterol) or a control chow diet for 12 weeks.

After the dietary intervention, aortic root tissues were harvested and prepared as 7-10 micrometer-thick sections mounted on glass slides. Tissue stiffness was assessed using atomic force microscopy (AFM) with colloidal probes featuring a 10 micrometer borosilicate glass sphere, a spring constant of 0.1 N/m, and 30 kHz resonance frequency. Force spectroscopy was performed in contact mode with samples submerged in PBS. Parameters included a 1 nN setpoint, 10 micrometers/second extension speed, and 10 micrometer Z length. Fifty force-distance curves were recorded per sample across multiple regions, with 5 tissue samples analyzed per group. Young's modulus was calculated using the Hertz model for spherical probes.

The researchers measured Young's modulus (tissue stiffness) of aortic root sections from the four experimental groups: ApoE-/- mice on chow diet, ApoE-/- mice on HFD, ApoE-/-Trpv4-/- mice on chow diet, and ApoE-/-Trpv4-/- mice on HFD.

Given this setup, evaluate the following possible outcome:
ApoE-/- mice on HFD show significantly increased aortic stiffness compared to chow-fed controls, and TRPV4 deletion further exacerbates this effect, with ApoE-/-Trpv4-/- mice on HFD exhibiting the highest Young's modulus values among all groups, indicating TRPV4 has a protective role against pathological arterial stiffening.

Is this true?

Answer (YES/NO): NO